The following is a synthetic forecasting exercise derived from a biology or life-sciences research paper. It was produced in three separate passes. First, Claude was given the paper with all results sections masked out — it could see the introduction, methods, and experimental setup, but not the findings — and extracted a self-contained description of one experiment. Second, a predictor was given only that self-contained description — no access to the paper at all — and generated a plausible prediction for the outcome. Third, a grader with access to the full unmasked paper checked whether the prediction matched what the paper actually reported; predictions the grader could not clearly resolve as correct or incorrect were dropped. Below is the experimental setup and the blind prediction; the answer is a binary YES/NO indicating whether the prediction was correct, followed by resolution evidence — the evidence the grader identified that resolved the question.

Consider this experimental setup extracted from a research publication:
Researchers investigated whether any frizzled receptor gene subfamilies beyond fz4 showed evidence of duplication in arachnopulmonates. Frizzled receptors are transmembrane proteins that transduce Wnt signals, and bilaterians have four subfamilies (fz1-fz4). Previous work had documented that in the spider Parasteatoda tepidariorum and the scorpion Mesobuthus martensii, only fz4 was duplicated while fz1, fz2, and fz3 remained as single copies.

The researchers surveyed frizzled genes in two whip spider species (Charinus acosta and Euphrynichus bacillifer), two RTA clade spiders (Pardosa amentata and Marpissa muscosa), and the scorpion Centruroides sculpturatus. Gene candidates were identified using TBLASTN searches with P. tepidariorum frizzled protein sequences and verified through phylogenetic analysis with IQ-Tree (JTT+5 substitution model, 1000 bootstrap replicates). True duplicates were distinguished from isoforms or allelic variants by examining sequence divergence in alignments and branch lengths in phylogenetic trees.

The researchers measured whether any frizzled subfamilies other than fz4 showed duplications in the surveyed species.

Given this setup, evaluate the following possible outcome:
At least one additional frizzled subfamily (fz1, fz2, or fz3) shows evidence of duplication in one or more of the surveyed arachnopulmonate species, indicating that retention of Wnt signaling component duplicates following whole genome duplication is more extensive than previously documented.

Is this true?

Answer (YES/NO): YES